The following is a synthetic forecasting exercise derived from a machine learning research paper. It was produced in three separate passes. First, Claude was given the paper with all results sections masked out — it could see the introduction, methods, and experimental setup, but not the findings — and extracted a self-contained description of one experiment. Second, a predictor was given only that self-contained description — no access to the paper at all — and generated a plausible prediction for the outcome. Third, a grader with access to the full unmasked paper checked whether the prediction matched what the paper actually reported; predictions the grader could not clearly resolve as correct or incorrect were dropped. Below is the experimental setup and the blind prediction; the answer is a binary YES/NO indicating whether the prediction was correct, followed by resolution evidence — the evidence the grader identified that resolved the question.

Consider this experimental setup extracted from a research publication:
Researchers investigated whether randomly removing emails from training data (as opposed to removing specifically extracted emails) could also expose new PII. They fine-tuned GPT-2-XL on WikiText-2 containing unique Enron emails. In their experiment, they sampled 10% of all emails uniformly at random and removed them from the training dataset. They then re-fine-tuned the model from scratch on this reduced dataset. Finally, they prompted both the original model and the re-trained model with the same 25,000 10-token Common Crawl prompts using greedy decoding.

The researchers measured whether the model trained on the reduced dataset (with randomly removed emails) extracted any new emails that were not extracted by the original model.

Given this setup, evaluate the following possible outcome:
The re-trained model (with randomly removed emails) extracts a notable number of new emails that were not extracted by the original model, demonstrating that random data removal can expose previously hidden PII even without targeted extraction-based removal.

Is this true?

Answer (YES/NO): YES